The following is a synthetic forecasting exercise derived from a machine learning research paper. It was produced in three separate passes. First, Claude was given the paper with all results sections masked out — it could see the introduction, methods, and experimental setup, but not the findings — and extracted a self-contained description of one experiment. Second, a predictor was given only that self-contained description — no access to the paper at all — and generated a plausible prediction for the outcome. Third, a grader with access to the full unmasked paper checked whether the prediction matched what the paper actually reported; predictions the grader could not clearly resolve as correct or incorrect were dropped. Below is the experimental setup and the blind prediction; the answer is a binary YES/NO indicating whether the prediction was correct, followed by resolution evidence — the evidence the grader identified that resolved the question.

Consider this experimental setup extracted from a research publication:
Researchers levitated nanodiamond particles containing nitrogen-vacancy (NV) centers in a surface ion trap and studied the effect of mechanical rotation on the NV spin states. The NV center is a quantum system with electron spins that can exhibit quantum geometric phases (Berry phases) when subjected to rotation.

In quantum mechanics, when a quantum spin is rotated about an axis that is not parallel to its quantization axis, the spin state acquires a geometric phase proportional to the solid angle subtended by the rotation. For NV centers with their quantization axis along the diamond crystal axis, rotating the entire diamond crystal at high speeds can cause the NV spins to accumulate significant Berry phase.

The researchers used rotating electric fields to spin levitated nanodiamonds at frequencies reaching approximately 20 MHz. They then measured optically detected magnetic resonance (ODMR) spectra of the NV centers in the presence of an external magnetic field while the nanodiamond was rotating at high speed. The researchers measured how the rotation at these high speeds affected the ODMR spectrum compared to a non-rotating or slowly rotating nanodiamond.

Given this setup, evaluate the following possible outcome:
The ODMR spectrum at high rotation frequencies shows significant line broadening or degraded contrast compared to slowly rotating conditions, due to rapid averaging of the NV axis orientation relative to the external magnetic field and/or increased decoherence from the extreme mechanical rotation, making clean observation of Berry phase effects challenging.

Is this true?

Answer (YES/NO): NO